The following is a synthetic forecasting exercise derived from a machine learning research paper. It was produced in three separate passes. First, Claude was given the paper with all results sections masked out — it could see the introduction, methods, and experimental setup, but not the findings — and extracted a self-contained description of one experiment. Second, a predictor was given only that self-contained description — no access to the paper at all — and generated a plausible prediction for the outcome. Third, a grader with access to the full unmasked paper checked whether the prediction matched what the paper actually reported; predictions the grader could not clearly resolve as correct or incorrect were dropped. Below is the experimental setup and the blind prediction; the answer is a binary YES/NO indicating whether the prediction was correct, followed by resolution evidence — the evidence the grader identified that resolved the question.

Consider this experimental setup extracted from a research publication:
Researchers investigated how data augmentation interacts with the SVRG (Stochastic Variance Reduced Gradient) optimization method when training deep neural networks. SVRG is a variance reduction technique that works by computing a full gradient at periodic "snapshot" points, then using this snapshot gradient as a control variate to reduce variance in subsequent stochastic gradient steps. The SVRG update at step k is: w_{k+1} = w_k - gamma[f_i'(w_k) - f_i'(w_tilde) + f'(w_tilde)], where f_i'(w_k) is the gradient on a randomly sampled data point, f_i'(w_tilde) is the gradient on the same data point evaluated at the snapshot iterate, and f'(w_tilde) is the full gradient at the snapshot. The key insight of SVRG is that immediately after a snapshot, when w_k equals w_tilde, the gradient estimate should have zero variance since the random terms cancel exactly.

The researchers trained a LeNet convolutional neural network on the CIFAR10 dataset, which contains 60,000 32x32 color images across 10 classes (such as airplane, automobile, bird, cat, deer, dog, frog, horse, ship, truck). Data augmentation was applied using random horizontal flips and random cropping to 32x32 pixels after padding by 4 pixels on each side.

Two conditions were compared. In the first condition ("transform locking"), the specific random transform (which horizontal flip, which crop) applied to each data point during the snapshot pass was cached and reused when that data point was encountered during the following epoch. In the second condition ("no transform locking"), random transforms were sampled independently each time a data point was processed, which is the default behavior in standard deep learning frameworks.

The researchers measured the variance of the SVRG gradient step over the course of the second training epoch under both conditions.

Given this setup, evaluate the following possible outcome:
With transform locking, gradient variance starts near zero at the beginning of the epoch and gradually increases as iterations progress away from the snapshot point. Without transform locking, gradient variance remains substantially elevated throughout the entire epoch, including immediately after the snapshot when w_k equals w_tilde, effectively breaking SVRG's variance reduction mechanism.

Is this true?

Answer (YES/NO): YES